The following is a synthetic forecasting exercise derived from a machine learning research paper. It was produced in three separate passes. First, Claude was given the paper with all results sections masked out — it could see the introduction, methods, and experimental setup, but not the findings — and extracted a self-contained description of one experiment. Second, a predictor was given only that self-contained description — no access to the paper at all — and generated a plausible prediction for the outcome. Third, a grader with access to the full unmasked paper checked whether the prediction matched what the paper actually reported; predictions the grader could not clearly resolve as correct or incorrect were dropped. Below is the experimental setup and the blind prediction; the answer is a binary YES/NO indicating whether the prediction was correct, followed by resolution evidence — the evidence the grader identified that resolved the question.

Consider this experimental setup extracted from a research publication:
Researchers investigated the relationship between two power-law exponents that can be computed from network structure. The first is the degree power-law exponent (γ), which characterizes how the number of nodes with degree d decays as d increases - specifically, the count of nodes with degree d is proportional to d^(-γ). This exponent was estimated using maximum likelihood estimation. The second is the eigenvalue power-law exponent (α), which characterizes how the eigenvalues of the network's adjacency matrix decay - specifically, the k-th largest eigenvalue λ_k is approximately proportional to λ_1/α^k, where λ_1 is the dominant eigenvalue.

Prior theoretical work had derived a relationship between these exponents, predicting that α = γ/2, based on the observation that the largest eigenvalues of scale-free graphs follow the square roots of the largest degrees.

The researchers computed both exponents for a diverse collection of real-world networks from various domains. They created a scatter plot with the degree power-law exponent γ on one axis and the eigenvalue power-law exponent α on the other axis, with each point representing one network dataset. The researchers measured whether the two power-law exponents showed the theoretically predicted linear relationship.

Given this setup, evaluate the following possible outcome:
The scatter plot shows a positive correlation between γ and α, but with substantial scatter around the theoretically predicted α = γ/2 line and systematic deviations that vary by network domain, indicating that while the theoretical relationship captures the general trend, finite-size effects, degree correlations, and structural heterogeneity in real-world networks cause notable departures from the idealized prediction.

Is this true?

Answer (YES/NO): NO